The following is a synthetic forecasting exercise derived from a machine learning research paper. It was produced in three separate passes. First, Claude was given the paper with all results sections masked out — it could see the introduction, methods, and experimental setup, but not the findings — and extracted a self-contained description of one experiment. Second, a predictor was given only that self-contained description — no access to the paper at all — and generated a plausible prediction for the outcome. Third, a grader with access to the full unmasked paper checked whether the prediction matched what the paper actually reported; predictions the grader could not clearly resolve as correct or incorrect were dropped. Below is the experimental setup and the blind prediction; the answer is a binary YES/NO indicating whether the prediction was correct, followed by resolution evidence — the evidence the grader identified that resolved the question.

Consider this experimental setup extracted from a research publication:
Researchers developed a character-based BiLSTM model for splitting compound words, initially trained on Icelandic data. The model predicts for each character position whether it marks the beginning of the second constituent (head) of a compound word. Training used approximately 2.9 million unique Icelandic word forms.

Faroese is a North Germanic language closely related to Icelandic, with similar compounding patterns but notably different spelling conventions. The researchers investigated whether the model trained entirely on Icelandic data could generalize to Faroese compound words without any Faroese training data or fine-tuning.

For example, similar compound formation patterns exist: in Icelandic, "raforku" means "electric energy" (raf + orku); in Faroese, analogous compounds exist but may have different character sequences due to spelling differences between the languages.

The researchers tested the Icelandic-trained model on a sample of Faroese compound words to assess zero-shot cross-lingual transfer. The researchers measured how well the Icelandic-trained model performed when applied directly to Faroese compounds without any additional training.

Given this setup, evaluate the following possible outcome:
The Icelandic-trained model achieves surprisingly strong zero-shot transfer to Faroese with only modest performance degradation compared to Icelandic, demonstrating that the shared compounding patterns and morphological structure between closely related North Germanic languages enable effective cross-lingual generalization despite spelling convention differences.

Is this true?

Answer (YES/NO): YES